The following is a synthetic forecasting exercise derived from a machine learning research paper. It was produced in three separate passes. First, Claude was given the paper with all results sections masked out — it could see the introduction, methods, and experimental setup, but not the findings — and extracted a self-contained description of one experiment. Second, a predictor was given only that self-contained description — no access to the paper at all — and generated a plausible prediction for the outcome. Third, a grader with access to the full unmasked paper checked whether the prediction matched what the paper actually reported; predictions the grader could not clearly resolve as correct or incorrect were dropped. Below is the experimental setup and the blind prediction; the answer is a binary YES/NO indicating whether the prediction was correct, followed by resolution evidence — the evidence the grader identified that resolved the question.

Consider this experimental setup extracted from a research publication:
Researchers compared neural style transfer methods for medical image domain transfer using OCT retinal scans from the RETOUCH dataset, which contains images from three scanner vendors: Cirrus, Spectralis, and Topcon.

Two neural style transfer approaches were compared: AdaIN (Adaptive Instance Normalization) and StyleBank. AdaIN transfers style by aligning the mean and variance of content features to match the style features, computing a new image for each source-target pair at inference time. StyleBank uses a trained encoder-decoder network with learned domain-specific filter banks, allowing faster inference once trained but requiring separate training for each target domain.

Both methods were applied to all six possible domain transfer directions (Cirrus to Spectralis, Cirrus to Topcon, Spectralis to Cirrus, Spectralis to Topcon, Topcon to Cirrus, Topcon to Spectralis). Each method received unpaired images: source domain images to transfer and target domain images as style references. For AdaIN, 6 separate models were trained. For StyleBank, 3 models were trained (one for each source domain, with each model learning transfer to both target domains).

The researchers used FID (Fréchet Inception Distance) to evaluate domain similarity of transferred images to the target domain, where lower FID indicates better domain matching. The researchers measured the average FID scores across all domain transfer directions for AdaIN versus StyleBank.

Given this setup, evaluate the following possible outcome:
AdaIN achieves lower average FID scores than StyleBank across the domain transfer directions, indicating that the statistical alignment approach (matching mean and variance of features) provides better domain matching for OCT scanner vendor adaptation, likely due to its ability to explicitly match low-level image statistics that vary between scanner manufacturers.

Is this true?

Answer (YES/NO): YES